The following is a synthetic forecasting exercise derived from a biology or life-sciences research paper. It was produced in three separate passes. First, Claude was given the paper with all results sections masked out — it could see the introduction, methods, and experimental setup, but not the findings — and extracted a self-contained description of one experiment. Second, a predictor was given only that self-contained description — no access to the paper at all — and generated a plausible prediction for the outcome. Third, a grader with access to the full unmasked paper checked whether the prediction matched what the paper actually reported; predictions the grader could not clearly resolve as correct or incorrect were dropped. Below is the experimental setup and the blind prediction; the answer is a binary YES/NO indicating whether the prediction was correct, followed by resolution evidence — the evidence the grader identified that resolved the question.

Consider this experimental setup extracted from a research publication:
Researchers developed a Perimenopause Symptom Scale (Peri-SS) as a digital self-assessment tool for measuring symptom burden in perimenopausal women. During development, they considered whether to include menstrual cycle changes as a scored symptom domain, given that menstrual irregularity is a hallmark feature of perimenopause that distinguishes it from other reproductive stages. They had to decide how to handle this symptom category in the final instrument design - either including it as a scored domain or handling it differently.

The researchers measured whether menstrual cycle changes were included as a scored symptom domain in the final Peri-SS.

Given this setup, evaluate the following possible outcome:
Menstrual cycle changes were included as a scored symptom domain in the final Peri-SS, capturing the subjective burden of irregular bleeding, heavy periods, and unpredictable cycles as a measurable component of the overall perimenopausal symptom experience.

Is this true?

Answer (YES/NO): NO